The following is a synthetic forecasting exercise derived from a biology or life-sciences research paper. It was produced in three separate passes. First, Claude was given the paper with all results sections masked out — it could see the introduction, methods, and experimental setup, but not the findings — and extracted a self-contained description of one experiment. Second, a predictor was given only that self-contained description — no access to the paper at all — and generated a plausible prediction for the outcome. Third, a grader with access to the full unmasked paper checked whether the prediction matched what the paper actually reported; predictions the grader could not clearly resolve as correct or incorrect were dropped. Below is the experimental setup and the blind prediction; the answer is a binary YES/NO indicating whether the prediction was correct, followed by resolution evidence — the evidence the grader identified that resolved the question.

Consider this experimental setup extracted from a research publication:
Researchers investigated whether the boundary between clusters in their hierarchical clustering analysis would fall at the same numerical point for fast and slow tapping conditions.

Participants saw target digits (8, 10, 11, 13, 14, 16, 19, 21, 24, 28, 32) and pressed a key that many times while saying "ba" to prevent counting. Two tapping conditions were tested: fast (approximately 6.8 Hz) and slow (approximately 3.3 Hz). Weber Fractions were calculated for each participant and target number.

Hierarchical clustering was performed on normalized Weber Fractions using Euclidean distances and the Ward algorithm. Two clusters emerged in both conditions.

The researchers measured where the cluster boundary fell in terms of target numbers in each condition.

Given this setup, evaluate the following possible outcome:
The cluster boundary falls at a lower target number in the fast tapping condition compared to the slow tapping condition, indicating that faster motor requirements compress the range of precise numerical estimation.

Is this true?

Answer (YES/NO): YES